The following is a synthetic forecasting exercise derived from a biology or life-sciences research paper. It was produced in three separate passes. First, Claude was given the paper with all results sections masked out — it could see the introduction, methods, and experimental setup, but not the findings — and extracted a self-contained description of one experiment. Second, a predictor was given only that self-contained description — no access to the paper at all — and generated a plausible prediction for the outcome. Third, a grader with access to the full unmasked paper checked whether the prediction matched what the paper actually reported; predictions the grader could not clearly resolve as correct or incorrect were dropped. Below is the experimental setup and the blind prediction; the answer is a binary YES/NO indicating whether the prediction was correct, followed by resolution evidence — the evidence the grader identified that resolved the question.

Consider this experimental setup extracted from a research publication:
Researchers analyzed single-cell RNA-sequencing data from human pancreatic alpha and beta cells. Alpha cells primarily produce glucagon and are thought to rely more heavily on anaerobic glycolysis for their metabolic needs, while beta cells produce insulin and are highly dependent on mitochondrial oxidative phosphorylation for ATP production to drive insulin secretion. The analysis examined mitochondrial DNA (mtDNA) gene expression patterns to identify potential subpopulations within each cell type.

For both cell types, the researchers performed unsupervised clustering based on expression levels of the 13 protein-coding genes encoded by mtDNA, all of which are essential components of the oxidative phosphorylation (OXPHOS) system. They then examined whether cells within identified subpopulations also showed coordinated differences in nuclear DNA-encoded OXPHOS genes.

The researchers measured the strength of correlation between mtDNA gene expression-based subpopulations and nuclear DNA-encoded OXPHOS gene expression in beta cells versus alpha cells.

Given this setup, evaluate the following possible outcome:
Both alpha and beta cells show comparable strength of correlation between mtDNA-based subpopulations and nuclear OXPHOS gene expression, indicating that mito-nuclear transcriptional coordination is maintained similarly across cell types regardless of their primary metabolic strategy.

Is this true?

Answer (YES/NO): NO